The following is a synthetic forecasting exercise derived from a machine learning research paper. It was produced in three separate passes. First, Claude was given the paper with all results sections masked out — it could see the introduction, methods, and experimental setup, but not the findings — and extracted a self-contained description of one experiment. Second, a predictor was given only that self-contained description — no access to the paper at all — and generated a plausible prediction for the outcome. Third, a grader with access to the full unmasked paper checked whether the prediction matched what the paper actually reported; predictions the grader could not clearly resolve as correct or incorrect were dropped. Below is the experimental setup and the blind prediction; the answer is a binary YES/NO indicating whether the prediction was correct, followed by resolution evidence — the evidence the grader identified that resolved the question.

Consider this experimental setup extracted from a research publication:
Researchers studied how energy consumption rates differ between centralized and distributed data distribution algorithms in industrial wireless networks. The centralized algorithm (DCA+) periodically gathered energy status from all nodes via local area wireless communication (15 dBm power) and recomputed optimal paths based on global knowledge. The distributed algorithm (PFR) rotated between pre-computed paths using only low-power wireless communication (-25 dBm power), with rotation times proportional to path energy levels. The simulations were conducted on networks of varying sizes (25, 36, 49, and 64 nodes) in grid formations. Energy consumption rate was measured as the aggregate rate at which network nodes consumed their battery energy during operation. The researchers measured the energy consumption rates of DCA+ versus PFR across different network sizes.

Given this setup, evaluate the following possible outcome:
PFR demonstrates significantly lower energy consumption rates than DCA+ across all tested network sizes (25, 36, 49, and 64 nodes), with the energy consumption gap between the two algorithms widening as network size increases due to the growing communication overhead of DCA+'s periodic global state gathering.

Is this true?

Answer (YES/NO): NO